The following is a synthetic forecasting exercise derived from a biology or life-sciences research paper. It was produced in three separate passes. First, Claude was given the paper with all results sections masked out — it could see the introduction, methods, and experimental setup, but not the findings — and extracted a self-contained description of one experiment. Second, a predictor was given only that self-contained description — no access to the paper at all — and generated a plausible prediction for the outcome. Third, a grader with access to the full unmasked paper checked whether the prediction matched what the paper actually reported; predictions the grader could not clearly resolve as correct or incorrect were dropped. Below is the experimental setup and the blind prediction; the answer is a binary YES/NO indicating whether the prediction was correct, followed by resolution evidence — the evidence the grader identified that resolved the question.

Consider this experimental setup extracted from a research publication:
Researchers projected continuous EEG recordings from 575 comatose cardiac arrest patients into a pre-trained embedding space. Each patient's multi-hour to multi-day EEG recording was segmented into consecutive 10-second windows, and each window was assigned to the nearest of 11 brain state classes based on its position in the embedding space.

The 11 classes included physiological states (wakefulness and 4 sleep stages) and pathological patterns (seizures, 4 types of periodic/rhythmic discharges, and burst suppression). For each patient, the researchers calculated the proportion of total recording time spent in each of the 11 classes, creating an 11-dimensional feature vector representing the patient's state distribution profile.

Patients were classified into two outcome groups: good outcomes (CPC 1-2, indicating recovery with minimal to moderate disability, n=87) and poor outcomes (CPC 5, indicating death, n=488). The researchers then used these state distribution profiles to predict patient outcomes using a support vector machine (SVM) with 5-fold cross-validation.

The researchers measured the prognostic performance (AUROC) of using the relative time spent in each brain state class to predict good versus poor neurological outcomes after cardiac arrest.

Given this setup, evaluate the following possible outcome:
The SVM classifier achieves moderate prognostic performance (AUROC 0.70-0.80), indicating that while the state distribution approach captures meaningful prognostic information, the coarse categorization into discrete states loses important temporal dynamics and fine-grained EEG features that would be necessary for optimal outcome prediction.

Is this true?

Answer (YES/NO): NO